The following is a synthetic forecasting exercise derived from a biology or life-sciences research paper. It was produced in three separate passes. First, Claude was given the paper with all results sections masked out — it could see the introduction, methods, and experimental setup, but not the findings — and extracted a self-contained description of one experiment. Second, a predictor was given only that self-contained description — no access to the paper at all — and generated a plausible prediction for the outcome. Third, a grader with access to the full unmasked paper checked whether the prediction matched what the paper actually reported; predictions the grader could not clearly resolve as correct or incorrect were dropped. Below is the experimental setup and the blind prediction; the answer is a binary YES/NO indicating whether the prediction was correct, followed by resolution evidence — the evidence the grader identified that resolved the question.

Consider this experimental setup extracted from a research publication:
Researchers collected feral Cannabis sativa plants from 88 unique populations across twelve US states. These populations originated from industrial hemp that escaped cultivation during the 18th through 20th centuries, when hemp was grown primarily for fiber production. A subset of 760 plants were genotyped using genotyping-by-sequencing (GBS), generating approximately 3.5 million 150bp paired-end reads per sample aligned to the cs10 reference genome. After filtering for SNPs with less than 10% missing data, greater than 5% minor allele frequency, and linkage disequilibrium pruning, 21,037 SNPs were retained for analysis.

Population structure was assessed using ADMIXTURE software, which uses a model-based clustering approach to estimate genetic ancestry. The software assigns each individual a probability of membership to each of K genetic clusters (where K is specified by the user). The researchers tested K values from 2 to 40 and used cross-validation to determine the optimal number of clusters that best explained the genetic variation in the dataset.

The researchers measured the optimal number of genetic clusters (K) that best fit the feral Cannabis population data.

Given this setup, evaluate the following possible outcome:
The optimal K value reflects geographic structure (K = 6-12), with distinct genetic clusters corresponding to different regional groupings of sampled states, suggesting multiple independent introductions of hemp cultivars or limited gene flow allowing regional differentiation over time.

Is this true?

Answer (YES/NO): NO